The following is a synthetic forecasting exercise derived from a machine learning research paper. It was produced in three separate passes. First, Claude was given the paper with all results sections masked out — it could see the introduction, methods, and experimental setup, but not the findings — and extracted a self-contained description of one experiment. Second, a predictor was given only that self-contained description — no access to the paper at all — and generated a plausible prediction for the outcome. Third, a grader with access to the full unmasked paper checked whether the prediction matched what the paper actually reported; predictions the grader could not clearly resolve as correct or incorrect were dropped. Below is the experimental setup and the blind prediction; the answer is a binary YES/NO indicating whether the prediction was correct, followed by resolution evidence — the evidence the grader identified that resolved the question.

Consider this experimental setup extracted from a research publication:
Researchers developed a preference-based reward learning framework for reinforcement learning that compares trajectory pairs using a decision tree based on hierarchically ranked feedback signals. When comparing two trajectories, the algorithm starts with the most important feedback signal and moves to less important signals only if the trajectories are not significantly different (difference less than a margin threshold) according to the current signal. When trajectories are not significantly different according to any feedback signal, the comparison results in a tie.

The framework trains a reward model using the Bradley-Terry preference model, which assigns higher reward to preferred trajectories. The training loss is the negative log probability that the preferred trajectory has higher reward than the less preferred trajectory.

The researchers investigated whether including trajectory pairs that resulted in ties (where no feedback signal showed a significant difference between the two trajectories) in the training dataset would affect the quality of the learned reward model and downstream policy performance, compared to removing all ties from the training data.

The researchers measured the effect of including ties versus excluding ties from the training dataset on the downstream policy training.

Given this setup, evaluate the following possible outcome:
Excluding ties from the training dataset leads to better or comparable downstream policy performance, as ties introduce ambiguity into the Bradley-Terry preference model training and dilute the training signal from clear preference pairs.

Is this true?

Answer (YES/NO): YES